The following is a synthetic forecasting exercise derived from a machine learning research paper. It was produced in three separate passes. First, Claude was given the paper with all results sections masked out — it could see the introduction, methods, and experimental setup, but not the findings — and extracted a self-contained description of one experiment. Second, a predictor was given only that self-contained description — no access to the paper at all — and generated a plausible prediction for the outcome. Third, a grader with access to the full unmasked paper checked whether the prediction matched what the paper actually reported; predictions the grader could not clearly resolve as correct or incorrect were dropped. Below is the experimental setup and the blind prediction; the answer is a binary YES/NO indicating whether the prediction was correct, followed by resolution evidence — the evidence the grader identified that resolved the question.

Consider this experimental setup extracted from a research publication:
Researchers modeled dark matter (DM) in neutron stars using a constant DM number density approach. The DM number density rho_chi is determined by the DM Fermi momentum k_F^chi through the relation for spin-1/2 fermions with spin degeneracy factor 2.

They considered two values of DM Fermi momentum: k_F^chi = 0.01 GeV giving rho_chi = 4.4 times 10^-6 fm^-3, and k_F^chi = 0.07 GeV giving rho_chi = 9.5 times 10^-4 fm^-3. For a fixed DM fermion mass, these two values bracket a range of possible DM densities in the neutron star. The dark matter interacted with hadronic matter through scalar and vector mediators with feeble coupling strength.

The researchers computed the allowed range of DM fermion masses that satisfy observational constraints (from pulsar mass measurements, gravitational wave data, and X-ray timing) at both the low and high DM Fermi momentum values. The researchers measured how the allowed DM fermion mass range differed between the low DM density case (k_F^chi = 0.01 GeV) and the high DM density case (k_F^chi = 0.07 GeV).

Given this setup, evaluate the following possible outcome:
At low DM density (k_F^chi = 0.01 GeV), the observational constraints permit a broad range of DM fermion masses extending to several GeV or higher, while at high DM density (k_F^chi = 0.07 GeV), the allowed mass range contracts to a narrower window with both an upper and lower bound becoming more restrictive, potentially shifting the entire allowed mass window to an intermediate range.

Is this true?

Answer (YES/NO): NO